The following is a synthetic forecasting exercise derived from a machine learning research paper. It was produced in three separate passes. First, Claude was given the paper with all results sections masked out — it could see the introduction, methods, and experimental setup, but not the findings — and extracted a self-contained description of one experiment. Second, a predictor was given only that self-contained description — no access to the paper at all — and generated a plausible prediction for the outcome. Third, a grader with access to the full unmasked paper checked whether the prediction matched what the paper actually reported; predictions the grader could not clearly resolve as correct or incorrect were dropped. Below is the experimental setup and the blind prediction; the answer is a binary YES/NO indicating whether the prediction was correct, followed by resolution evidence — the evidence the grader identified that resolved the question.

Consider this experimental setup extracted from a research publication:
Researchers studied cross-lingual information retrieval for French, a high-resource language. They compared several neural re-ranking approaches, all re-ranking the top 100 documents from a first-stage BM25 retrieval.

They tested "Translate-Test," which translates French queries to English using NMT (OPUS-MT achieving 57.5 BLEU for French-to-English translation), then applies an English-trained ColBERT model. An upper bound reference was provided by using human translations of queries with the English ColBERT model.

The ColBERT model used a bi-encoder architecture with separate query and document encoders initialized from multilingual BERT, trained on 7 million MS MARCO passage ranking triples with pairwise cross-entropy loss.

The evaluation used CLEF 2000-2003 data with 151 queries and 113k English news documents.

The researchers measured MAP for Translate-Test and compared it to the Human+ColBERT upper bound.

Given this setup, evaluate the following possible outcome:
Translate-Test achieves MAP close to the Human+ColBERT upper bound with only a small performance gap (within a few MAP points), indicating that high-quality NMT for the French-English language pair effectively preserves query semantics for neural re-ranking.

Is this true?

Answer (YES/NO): YES